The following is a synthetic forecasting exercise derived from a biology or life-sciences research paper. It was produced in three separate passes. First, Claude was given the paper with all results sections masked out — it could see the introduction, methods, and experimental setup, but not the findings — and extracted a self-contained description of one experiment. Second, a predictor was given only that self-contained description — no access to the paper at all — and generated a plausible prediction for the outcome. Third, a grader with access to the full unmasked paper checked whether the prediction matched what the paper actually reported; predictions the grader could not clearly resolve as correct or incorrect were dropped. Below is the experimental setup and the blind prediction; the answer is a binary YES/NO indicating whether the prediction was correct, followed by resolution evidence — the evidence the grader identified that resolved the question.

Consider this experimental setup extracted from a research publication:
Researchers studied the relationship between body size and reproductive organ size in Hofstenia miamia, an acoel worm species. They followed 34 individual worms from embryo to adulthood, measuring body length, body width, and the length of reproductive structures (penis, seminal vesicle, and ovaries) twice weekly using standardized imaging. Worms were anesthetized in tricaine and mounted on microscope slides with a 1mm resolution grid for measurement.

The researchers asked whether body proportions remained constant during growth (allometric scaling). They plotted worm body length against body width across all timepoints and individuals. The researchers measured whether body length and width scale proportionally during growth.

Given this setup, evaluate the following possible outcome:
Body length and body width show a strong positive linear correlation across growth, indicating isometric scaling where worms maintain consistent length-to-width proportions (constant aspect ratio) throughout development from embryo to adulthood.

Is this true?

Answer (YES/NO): YES